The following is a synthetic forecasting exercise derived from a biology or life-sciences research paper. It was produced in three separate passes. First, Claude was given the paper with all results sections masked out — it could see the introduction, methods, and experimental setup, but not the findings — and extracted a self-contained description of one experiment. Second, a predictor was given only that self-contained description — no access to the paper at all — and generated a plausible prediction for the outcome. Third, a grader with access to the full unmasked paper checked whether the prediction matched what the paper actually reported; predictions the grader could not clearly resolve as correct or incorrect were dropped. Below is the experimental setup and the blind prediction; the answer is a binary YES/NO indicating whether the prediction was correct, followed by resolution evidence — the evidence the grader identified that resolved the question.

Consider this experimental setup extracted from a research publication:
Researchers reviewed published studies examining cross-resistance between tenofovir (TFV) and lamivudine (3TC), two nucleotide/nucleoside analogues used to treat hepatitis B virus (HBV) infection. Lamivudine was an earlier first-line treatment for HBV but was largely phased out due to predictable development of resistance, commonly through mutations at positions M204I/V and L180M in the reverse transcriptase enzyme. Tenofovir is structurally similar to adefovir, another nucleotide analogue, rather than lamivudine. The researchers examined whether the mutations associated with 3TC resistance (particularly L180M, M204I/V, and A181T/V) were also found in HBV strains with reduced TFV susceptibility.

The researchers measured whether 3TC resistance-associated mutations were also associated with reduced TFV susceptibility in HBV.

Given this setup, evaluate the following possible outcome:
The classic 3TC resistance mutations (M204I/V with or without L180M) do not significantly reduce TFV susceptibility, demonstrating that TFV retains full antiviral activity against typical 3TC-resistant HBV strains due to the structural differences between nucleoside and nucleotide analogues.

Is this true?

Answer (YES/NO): NO